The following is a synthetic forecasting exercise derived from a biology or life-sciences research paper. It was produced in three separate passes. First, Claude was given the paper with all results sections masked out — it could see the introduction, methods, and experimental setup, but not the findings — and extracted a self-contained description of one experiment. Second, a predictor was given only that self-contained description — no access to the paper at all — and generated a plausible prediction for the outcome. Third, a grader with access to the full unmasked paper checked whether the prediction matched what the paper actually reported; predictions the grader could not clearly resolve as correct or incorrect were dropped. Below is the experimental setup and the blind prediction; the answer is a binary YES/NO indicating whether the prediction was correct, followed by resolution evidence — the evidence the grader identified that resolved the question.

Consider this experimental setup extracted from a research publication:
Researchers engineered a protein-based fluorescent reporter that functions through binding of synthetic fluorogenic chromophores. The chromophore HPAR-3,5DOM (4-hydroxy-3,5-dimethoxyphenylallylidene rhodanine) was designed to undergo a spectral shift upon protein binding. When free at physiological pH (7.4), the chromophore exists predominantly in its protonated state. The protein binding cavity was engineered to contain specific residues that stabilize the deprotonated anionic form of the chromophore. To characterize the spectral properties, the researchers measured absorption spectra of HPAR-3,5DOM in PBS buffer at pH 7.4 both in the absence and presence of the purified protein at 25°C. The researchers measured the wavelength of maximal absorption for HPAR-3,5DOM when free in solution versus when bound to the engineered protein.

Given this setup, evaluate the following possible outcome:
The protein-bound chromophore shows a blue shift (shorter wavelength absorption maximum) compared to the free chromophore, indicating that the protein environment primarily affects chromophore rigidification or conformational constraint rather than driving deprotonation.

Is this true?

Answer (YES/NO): NO